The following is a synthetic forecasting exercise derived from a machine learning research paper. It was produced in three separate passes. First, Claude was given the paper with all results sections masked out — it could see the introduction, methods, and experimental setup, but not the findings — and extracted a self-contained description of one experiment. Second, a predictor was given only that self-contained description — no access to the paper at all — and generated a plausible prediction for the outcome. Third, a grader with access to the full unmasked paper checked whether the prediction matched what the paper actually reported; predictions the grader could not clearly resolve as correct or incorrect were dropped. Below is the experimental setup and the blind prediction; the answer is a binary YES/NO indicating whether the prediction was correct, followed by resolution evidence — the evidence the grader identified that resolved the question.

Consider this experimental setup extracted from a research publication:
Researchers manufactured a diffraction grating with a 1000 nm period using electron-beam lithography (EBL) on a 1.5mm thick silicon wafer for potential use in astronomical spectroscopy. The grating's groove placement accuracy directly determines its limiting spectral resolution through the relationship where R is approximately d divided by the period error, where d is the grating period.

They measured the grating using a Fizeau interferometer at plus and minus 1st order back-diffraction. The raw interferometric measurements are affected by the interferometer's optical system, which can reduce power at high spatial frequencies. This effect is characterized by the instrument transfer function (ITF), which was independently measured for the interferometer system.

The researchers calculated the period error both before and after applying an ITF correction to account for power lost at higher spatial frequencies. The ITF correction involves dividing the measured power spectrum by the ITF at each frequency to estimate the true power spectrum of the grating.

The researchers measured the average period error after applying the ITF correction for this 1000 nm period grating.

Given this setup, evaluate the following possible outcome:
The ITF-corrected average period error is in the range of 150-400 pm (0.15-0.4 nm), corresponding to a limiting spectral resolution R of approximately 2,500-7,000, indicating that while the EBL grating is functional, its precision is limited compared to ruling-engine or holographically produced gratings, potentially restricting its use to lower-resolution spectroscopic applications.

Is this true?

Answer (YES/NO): NO